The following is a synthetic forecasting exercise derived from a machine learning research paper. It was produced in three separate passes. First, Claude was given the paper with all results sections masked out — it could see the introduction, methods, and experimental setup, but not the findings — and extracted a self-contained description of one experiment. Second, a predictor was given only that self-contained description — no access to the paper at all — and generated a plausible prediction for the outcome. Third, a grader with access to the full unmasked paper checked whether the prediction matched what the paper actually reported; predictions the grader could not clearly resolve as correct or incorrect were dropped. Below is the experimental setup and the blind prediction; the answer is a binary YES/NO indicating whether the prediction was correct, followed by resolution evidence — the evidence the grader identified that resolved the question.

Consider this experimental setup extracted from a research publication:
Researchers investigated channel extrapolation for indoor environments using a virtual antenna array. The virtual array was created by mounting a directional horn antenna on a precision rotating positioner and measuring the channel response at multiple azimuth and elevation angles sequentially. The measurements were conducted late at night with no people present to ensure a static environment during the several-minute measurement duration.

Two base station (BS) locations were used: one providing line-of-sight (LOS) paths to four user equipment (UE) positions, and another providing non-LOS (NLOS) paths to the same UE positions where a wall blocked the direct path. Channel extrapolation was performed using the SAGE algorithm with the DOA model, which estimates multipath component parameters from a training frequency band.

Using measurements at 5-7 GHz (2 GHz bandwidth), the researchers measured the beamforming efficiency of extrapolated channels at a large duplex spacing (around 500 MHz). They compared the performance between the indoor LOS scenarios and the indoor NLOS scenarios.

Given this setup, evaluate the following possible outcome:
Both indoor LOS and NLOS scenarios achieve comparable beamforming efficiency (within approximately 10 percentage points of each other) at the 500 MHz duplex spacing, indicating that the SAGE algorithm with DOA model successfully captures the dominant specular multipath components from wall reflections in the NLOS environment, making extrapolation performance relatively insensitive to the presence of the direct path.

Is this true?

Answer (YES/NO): NO